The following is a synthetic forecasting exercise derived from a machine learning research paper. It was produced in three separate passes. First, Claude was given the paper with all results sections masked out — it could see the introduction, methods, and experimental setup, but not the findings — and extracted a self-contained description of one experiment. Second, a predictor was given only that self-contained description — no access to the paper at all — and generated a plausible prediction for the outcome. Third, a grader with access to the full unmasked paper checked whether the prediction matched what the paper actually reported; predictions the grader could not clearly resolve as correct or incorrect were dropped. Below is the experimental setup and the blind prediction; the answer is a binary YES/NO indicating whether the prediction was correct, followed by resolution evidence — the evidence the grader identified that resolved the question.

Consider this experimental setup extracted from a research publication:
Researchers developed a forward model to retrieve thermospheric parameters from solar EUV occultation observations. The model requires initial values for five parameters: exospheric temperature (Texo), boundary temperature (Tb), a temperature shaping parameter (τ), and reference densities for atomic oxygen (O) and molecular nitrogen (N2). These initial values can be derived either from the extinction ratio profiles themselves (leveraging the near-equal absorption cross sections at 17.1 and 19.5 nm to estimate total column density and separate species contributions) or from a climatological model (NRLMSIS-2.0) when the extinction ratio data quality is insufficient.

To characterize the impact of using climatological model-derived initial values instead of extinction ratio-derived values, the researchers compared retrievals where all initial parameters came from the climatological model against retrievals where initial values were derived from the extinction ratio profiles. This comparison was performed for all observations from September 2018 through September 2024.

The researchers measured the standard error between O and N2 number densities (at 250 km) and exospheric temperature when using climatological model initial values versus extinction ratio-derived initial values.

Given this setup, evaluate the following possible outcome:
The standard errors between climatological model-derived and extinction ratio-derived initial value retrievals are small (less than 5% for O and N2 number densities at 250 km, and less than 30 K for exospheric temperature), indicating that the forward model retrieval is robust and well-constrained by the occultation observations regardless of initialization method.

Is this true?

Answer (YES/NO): NO